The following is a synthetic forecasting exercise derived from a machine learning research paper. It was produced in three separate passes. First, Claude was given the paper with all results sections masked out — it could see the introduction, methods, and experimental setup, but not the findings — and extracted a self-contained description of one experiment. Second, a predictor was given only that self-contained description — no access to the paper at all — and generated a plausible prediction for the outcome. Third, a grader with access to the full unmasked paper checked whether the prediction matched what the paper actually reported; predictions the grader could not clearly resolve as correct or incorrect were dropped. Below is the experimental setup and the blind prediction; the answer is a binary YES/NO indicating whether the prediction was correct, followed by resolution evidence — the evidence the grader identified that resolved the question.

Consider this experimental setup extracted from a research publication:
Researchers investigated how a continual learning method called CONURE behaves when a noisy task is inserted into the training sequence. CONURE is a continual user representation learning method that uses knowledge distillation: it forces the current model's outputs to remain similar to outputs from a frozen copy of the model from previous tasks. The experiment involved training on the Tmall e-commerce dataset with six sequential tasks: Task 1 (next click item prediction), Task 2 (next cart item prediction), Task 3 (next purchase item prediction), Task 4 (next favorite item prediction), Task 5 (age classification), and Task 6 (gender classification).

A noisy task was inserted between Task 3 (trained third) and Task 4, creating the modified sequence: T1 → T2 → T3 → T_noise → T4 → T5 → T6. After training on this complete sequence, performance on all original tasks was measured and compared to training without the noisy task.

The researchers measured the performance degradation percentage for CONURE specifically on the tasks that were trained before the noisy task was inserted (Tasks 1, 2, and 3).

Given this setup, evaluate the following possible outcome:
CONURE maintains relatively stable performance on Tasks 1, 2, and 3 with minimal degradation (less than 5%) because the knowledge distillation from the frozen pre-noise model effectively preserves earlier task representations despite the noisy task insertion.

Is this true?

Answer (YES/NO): YES